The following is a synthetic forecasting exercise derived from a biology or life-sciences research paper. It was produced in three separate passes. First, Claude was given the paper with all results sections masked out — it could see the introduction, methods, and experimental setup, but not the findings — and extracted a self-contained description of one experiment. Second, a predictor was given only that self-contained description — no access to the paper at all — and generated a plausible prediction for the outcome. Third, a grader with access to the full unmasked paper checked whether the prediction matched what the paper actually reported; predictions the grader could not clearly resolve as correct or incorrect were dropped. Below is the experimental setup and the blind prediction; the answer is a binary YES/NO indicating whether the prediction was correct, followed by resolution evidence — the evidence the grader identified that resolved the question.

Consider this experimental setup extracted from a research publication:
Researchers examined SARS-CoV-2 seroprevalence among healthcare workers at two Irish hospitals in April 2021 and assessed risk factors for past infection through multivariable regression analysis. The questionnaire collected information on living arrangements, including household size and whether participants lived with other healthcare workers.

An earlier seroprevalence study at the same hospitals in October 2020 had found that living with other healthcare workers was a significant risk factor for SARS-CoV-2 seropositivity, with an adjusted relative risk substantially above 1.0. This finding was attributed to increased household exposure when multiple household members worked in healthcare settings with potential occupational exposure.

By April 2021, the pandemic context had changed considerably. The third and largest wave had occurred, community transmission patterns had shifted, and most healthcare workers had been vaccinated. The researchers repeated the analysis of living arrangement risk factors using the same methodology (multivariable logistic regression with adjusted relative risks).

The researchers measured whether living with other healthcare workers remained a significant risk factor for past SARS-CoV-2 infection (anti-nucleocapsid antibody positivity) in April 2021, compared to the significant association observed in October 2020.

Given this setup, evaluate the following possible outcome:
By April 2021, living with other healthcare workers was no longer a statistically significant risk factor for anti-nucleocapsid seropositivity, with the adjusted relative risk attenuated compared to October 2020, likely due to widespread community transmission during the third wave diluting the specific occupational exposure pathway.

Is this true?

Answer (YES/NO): NO